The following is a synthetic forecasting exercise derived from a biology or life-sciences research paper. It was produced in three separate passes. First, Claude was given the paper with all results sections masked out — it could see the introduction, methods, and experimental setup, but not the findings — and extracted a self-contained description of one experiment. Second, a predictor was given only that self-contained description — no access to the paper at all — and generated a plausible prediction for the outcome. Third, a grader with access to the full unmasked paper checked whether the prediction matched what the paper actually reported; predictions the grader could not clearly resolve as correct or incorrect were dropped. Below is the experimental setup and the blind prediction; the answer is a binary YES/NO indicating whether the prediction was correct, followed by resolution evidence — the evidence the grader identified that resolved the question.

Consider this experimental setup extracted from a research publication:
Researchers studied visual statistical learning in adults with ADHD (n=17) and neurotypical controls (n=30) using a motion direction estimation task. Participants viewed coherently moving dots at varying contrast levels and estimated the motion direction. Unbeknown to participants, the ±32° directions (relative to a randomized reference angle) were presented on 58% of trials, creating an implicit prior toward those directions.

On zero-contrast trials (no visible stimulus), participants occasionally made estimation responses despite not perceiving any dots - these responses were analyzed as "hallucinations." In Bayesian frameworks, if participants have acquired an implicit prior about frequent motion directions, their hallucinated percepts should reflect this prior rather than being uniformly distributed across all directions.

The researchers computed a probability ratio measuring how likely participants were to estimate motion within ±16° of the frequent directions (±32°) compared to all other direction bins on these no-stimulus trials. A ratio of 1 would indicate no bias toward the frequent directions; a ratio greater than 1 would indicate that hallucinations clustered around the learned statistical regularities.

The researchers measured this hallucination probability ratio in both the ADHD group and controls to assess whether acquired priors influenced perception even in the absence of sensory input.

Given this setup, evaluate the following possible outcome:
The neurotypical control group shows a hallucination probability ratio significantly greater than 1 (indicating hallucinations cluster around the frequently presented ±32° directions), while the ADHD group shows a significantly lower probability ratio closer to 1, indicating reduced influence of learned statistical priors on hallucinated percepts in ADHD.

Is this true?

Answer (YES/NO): NO